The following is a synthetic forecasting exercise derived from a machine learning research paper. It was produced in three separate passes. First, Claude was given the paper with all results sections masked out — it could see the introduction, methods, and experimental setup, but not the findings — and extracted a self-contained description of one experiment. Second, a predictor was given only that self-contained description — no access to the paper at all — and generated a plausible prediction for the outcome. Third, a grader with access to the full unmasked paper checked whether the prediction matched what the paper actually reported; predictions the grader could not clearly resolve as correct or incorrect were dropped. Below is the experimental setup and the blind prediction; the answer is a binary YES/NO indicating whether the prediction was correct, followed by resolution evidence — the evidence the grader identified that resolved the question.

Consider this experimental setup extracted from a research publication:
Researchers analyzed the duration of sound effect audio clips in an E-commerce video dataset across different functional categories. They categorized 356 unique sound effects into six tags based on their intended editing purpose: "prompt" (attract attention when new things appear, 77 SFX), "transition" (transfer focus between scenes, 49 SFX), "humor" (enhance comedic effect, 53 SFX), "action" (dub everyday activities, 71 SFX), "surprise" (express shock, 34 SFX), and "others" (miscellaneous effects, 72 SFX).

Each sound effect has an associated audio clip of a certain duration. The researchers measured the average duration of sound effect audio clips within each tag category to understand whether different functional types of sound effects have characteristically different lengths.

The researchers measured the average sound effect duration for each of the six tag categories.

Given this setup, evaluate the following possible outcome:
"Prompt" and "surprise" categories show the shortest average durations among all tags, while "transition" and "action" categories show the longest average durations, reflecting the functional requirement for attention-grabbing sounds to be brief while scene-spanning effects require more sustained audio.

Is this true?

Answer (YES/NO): NO